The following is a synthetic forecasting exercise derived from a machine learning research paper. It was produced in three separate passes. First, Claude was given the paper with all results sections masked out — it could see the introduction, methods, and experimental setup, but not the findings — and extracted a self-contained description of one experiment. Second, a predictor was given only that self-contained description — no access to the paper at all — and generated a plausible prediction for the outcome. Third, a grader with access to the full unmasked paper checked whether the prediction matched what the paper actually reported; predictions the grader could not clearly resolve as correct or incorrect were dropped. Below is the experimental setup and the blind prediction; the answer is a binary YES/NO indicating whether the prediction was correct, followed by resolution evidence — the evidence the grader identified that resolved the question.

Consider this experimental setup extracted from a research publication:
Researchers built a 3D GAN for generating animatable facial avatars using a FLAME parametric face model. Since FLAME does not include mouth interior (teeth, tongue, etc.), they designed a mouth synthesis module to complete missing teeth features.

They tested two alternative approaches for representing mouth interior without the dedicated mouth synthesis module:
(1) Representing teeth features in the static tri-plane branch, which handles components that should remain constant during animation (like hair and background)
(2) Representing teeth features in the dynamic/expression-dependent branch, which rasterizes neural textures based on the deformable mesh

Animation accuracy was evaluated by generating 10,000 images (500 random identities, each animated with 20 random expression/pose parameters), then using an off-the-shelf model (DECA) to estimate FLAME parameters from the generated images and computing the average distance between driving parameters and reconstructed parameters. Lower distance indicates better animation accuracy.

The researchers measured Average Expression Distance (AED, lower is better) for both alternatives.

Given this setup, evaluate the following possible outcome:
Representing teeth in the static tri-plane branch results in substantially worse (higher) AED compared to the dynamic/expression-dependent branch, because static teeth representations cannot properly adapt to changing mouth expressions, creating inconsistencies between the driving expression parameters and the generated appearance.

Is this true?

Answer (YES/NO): NO